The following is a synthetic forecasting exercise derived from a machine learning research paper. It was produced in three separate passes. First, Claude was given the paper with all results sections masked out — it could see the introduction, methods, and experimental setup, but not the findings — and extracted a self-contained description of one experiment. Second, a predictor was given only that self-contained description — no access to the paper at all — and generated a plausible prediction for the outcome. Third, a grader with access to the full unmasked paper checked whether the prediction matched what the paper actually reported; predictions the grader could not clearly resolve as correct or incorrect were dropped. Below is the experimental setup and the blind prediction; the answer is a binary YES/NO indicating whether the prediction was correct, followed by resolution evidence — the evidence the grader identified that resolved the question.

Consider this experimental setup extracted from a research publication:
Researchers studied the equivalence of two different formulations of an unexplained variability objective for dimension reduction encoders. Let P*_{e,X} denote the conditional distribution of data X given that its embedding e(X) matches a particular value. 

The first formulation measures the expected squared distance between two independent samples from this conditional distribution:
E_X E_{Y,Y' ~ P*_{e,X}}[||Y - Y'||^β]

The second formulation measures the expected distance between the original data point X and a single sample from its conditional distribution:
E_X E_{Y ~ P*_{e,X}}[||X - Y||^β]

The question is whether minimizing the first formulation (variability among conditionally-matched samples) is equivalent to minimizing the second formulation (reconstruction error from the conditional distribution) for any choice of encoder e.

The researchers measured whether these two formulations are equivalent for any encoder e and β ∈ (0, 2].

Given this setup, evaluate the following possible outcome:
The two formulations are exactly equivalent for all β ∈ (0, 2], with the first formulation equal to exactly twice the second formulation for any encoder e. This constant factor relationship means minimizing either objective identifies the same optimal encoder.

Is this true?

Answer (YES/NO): NO